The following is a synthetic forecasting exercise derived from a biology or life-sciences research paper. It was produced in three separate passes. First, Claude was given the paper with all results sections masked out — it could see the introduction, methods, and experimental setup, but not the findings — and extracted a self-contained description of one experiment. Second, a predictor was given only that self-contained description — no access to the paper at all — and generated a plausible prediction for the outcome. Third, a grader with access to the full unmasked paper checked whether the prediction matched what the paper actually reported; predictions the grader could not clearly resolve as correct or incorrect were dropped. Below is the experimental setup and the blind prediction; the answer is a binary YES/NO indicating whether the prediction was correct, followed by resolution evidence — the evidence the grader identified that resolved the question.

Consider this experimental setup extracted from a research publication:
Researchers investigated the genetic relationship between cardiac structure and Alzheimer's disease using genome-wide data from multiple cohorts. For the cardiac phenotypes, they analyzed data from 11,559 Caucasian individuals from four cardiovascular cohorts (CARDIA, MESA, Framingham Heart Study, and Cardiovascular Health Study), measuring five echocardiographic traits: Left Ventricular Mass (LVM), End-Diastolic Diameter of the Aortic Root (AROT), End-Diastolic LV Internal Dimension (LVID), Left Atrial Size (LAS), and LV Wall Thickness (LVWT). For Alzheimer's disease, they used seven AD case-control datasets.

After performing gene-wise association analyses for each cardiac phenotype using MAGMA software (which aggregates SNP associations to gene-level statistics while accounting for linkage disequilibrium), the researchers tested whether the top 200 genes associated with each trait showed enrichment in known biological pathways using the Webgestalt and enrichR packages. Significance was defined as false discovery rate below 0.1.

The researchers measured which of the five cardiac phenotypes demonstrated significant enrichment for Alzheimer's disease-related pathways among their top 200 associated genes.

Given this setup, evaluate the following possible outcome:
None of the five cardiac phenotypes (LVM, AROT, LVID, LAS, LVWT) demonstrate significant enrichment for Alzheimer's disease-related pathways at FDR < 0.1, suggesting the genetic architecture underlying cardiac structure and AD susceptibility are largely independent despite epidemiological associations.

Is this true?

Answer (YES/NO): NO